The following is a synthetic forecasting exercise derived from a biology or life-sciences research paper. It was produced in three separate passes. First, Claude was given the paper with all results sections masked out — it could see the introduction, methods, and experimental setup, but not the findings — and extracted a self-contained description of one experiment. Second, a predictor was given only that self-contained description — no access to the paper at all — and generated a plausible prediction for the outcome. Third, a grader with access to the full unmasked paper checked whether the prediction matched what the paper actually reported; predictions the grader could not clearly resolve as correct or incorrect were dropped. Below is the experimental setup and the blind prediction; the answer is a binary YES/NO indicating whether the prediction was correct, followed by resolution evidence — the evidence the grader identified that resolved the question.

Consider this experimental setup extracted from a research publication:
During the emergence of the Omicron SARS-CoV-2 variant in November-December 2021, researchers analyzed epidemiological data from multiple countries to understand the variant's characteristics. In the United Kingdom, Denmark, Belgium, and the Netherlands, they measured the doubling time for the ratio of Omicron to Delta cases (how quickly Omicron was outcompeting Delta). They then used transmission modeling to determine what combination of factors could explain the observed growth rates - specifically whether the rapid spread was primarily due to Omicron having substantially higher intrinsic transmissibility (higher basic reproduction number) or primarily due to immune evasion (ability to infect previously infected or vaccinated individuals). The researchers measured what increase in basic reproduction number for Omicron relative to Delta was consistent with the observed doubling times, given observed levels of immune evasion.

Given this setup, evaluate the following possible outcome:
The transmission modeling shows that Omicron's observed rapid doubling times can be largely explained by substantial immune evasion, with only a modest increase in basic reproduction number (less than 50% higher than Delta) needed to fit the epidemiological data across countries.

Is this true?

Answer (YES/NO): YES